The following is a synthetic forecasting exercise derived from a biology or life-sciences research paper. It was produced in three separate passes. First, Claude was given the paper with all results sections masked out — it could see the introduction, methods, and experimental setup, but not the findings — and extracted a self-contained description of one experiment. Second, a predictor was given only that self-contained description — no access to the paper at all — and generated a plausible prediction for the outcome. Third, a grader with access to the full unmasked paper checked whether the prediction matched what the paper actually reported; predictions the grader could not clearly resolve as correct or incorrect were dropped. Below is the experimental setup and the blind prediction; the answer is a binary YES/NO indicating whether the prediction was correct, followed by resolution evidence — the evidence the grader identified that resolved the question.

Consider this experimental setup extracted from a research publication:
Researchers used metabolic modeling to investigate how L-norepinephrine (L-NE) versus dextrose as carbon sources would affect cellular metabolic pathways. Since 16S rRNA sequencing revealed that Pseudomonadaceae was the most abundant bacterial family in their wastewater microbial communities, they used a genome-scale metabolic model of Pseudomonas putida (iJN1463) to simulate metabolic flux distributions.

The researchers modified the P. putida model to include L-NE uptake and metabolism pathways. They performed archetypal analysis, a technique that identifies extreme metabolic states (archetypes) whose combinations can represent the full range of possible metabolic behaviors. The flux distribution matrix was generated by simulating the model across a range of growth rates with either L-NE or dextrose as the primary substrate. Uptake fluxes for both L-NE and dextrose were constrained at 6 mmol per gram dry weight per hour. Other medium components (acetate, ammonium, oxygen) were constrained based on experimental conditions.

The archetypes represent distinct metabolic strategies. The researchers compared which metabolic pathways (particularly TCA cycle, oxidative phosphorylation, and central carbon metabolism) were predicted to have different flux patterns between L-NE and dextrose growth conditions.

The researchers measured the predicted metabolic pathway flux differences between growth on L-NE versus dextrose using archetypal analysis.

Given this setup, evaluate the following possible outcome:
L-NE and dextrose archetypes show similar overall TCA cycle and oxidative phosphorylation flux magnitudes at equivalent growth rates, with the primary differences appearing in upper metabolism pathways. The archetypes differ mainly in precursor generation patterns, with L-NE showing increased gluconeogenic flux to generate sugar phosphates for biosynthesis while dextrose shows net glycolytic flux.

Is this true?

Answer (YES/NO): NO